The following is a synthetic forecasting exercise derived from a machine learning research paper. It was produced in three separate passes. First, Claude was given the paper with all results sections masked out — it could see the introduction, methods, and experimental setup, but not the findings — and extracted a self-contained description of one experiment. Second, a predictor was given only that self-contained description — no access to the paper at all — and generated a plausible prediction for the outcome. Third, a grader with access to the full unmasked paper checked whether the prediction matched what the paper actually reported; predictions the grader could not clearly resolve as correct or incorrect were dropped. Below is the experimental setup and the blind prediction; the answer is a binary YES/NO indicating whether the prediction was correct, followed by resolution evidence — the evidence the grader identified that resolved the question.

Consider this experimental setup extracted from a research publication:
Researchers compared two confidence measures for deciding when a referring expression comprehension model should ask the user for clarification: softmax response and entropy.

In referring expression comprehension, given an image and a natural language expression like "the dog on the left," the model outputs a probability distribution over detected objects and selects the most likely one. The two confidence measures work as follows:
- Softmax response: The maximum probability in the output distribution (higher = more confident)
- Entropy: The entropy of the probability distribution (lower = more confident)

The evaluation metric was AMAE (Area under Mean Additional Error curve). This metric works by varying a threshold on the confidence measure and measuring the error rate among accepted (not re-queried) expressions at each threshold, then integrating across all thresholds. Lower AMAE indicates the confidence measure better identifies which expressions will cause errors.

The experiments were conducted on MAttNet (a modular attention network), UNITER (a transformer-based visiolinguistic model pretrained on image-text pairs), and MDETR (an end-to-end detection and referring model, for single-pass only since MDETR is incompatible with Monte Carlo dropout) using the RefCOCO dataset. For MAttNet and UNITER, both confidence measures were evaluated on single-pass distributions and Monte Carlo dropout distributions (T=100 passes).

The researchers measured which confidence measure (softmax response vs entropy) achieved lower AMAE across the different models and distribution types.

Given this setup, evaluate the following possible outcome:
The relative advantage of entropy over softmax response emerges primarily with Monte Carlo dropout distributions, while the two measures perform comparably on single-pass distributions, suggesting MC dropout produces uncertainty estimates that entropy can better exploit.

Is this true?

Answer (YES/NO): NO